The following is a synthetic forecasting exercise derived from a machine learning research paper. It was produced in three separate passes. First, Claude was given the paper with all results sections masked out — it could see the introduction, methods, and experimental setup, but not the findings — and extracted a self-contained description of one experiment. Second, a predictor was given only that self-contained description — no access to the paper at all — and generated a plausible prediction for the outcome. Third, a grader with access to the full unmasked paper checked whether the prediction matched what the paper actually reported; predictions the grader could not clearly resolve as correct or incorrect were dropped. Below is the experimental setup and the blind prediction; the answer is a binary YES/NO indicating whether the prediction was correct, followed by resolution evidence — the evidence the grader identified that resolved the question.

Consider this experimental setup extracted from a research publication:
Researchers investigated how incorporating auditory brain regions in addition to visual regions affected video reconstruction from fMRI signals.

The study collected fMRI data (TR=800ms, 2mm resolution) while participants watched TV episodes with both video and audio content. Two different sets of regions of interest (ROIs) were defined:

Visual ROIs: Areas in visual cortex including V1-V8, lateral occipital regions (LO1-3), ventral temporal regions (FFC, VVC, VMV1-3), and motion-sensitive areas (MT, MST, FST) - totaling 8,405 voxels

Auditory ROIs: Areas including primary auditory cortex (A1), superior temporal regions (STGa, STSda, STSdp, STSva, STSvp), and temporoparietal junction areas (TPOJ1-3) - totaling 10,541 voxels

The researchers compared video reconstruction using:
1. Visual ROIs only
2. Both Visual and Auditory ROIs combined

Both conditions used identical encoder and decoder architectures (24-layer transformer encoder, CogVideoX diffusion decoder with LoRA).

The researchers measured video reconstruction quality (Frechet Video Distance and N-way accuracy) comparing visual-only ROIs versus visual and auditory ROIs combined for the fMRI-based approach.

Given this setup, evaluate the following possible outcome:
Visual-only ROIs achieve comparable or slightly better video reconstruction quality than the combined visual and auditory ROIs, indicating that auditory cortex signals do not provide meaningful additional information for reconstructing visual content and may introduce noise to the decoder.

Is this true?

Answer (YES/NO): NO